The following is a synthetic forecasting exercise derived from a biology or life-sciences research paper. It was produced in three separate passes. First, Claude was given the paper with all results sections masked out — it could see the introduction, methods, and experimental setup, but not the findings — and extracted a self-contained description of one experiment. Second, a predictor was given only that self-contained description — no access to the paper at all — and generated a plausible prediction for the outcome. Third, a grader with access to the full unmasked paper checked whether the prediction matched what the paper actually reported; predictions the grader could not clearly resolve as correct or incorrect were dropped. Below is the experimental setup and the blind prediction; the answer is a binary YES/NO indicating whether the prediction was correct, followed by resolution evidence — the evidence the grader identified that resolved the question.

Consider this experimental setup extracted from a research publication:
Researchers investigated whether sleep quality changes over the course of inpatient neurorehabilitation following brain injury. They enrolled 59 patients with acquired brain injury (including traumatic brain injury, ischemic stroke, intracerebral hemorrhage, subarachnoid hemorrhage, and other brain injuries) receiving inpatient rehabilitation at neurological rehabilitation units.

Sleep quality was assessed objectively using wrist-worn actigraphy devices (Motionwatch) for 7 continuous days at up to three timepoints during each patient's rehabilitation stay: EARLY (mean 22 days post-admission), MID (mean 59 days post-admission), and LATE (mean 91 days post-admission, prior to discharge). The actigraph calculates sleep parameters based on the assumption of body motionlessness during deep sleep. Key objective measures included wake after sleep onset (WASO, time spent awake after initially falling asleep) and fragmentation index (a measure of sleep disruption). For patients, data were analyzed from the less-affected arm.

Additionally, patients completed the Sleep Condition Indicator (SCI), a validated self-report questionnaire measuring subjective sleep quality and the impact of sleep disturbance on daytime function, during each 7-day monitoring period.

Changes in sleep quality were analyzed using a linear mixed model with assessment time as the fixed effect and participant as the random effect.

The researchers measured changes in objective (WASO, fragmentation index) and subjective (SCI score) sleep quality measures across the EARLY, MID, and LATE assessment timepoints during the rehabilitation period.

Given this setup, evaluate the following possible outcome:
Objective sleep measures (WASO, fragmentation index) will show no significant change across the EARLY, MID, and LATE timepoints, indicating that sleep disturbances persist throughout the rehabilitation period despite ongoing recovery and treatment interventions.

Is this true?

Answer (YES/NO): YES